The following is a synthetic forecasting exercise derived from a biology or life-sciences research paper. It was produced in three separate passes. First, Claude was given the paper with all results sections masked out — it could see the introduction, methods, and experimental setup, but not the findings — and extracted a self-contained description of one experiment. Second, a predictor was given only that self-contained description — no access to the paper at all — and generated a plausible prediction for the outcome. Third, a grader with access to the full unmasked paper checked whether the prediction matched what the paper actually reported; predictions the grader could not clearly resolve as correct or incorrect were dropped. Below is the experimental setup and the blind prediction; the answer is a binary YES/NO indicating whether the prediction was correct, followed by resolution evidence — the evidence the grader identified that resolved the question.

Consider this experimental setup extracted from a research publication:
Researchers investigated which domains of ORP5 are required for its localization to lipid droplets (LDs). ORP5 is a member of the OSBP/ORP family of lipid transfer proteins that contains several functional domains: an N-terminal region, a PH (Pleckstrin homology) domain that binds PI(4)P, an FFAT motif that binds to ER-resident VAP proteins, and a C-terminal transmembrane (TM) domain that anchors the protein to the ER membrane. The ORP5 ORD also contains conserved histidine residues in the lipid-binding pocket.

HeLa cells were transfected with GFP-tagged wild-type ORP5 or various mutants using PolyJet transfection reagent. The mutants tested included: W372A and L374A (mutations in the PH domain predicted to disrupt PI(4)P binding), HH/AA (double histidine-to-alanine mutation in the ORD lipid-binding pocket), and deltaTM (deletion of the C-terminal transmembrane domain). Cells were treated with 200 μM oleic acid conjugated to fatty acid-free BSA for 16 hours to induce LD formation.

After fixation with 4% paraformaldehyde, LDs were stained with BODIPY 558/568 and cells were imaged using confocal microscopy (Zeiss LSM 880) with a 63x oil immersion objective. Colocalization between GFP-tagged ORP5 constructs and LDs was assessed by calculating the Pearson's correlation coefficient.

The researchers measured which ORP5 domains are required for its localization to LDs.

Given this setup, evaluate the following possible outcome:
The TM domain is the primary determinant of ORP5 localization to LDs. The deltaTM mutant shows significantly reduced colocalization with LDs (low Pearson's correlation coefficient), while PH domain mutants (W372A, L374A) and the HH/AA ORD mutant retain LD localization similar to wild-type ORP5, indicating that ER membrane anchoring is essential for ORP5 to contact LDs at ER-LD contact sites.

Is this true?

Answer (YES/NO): NO